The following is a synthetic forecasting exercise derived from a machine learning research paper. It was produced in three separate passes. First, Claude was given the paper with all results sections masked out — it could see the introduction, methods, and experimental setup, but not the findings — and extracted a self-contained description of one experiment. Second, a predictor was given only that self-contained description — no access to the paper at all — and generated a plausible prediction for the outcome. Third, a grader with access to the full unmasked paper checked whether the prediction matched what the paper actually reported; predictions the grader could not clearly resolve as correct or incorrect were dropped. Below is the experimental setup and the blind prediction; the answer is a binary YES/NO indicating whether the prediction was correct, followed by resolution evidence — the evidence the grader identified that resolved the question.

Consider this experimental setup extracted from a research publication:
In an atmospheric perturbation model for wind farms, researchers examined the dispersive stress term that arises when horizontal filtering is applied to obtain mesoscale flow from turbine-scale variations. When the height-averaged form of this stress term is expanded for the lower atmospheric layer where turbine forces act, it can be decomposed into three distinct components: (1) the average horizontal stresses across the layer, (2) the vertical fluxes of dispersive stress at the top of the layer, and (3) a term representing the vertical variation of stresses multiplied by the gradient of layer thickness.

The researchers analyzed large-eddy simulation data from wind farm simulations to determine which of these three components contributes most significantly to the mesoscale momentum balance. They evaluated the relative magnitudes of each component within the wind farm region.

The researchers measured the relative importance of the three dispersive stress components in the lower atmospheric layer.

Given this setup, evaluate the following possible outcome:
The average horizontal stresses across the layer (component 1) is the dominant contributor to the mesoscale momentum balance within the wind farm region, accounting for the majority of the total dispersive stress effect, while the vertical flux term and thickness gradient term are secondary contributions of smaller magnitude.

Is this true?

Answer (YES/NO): YES